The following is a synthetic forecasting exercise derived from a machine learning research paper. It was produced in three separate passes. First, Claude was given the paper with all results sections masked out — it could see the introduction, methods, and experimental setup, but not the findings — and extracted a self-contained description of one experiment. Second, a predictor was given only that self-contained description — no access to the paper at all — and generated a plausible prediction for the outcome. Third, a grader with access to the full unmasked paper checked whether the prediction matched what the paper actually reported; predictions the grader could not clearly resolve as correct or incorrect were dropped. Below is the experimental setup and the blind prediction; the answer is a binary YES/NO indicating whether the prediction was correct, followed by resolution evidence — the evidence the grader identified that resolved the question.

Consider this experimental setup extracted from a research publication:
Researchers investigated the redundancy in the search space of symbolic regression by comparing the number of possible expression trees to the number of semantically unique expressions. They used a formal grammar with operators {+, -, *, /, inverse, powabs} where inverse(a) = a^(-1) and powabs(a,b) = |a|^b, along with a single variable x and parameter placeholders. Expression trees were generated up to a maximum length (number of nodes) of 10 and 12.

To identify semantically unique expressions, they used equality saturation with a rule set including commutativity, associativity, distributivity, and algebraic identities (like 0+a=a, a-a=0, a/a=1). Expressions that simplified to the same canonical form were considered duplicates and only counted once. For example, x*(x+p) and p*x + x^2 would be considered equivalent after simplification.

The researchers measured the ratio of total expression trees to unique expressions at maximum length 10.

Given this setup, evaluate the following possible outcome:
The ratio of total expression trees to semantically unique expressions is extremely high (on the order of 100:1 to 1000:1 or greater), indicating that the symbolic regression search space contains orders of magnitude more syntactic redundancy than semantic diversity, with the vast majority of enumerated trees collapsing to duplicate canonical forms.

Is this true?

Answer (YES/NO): NO